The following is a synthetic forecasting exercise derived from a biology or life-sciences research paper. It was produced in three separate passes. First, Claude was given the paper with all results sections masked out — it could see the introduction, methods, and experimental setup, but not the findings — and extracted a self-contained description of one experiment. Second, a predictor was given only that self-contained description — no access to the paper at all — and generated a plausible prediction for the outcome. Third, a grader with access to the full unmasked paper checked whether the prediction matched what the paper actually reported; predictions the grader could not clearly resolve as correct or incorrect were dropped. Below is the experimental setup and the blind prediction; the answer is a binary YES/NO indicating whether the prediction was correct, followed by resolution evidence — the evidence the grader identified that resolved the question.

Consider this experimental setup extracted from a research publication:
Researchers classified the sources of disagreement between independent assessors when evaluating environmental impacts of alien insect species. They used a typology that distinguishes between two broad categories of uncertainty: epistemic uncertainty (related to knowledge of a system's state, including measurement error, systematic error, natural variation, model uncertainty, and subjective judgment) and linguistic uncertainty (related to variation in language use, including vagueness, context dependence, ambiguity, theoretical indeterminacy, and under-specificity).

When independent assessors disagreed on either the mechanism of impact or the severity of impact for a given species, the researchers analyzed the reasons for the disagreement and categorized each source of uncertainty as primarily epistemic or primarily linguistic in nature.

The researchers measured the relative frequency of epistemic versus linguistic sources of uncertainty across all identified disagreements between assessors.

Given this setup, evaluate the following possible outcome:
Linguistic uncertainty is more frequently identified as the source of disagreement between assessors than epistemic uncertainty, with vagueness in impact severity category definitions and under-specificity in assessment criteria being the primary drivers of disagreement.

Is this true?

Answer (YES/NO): NO